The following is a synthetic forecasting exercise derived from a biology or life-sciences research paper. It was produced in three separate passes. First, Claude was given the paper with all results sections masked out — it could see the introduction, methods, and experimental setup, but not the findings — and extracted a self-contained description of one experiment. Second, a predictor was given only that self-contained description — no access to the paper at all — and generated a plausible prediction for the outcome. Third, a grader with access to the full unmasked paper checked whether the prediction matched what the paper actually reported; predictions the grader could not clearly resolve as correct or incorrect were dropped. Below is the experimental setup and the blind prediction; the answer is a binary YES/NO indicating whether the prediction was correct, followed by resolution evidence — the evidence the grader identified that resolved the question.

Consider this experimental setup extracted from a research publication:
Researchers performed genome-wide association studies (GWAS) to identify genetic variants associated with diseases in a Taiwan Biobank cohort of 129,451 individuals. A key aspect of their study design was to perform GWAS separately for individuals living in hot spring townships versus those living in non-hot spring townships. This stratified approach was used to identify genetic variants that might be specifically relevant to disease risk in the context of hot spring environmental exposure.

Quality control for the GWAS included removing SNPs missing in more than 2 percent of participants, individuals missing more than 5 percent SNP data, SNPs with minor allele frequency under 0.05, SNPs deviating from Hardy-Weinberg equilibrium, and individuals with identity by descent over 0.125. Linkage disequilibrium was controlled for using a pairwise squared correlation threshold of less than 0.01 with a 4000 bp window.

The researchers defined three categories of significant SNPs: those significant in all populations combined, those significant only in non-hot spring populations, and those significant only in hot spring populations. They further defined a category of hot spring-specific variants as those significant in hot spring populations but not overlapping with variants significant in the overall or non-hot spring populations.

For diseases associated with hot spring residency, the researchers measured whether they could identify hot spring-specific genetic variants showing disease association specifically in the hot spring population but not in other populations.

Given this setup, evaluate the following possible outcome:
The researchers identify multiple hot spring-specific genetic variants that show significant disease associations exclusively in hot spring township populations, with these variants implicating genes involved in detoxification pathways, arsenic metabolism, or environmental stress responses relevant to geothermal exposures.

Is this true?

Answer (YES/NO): NO